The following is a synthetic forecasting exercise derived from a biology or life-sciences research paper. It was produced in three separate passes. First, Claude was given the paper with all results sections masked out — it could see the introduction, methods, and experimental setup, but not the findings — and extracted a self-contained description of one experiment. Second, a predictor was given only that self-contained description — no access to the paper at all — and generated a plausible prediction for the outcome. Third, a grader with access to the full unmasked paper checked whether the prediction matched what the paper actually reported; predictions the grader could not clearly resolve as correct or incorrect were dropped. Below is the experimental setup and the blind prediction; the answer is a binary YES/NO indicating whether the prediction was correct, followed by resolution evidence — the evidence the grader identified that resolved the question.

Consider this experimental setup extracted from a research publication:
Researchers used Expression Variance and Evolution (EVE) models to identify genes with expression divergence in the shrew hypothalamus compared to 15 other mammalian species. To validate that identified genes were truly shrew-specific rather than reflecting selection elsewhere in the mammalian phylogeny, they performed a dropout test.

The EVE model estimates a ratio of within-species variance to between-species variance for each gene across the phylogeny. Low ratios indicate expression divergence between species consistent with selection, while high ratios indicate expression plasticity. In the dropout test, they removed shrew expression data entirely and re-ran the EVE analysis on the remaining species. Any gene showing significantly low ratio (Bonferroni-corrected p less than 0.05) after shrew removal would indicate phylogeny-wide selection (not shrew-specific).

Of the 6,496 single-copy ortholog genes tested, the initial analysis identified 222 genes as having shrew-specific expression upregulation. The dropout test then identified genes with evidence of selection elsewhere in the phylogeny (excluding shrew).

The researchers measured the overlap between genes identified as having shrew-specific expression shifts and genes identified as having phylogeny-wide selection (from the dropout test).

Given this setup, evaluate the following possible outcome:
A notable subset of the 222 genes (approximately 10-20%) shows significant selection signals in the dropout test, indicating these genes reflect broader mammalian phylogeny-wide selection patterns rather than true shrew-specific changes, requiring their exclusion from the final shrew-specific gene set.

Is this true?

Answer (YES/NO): NO